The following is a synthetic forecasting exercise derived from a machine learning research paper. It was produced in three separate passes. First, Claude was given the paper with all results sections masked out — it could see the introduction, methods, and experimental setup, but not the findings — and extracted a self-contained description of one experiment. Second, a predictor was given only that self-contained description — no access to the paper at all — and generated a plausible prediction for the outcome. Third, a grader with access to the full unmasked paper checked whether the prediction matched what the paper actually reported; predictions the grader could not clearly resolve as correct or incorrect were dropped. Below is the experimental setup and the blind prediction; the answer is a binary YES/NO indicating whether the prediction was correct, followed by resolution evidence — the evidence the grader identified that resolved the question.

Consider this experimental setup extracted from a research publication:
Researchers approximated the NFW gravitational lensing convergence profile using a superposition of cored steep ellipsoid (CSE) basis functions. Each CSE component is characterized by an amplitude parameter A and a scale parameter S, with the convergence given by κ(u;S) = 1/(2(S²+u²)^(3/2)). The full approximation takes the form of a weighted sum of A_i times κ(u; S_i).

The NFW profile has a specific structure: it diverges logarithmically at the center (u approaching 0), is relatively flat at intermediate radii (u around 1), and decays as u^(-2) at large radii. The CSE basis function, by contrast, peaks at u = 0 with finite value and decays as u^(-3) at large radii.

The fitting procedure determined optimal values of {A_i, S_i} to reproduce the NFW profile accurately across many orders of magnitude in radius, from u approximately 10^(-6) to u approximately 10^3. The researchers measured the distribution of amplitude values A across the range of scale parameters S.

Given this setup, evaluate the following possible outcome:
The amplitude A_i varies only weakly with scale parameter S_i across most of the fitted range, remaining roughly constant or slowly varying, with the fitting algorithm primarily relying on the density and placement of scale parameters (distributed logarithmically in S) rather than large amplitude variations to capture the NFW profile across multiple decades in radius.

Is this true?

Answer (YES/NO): NO